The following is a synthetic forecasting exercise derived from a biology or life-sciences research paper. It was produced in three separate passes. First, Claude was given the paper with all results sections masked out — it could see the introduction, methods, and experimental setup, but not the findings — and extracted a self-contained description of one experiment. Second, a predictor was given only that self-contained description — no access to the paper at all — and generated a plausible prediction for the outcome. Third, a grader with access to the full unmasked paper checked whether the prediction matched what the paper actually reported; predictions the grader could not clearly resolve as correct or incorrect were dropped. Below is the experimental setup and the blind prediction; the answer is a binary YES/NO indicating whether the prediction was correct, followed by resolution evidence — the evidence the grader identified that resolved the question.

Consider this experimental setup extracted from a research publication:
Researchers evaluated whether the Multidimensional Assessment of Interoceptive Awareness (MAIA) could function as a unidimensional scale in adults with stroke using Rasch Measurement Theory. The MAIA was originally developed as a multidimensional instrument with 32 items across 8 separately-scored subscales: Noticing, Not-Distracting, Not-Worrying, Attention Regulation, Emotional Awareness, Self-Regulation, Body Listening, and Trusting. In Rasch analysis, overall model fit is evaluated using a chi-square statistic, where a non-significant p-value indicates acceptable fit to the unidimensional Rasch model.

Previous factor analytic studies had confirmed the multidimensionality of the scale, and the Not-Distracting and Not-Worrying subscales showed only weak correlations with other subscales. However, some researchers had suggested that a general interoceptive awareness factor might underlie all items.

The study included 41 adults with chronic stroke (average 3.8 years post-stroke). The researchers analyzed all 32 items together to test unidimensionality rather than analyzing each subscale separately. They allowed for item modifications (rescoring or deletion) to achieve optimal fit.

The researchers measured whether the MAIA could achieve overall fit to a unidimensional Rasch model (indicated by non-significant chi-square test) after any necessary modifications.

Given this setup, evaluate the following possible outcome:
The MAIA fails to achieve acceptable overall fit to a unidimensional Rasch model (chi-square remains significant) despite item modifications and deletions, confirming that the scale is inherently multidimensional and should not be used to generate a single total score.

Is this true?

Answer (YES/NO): NO